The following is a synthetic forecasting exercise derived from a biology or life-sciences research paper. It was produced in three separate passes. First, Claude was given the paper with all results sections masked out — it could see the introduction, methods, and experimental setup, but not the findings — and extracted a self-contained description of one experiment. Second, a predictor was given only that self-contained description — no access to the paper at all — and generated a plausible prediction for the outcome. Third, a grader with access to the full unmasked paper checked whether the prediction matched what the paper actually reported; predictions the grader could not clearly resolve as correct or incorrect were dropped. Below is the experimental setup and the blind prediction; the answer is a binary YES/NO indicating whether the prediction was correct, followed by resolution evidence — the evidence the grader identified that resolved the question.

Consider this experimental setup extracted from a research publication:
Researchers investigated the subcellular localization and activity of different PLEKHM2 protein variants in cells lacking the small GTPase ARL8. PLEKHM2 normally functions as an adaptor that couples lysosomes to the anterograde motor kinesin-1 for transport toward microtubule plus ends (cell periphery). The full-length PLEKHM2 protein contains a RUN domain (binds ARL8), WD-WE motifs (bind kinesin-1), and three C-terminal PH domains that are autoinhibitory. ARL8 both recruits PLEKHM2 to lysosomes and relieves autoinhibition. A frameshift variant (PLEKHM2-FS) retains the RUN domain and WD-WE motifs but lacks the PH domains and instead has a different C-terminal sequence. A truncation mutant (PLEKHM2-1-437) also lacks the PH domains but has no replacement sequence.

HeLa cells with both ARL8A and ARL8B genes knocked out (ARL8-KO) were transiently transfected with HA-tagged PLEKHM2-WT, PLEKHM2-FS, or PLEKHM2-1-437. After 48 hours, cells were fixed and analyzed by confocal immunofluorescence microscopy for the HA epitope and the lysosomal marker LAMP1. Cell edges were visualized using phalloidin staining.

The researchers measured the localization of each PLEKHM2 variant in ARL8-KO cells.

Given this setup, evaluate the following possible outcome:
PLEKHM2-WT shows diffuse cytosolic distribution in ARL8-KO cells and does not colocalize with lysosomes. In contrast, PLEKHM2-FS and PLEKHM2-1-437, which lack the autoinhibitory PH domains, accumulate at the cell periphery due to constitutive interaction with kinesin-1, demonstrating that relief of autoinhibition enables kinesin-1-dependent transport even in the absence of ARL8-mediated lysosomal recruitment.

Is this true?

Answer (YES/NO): NO